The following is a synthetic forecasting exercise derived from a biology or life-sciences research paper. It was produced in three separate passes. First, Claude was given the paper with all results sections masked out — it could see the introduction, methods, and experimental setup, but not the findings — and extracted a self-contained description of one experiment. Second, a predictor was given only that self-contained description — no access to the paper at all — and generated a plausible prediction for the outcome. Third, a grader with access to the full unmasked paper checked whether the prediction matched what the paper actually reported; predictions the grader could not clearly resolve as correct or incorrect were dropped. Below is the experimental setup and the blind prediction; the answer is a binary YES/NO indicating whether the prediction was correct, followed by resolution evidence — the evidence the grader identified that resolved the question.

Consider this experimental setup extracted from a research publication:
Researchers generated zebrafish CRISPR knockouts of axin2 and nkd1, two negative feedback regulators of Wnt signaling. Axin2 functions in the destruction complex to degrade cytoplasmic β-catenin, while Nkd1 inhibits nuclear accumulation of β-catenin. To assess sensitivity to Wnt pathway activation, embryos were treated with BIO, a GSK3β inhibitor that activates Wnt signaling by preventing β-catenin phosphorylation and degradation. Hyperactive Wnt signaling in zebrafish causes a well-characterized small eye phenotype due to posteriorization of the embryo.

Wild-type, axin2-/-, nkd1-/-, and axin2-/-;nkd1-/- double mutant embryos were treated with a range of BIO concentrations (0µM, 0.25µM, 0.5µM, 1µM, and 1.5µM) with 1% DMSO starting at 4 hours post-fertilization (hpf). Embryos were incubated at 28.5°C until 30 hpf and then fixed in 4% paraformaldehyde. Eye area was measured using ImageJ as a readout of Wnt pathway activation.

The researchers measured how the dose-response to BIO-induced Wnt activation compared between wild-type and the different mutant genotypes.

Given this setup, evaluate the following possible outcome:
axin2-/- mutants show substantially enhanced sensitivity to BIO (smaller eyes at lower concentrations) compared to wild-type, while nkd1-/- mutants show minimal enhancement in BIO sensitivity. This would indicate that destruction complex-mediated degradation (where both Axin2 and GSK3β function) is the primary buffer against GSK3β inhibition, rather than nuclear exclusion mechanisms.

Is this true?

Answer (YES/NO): NO